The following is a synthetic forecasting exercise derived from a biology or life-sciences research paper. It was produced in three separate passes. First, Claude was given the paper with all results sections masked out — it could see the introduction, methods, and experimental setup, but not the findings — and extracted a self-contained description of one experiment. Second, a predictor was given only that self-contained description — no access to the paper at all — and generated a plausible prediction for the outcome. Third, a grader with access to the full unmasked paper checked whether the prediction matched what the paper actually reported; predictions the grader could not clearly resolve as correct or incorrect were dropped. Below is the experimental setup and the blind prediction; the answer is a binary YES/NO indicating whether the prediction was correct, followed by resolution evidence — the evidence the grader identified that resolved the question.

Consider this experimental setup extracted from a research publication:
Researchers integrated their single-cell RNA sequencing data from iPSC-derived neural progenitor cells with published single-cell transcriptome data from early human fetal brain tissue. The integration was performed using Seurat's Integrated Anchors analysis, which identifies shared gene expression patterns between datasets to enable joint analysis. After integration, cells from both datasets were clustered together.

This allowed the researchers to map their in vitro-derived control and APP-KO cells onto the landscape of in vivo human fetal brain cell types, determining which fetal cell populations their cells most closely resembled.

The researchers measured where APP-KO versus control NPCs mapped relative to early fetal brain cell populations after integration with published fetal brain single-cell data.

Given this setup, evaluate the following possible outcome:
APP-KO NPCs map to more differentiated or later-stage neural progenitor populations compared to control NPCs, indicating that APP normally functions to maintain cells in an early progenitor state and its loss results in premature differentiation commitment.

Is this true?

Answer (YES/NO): YES